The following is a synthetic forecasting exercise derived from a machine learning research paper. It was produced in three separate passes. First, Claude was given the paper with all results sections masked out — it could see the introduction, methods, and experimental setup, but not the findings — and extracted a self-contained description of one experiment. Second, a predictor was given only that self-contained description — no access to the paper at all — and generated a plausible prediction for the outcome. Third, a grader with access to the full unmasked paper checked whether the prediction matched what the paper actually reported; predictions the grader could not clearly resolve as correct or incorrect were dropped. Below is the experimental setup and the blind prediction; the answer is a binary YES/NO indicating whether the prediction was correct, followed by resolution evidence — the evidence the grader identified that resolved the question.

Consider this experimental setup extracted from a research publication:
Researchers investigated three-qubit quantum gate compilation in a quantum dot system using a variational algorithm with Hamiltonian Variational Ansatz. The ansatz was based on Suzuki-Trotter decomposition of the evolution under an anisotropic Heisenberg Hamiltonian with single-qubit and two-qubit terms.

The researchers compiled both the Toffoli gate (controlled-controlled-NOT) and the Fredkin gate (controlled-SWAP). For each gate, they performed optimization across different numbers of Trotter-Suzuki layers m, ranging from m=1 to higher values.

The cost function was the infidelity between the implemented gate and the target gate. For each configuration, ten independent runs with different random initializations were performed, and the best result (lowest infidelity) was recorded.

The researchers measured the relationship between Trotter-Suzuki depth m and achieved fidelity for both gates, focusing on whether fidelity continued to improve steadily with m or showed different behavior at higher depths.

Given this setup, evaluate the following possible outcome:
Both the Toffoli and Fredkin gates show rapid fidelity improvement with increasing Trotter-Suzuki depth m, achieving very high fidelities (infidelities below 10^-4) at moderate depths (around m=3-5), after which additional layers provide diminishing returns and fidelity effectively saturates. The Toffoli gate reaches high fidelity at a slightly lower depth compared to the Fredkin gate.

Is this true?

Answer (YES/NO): NO